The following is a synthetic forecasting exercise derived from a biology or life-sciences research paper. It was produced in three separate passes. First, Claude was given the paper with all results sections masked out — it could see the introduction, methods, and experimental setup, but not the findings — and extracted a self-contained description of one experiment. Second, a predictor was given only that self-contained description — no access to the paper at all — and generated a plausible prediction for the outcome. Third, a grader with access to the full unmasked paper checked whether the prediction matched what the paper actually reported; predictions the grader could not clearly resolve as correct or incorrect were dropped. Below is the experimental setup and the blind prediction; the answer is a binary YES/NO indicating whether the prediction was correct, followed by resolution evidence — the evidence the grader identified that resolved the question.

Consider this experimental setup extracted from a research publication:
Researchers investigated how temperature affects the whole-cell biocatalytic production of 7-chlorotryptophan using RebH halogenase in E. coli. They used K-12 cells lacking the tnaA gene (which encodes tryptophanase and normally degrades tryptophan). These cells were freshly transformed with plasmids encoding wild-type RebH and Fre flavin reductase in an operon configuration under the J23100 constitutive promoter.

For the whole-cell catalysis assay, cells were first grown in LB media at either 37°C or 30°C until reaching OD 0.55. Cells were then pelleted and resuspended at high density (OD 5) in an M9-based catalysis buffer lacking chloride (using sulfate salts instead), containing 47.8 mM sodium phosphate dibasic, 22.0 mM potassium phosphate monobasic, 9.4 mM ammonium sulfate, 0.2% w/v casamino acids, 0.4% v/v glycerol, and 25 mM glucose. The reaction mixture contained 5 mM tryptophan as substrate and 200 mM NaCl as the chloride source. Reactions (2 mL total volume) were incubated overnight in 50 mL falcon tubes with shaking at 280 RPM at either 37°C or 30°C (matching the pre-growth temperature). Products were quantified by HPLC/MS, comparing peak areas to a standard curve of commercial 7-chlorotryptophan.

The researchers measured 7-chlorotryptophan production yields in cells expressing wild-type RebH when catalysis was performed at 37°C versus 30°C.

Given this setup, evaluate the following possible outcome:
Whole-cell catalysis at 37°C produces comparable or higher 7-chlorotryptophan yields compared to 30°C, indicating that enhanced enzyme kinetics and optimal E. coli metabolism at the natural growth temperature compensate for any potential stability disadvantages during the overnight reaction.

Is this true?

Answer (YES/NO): NO